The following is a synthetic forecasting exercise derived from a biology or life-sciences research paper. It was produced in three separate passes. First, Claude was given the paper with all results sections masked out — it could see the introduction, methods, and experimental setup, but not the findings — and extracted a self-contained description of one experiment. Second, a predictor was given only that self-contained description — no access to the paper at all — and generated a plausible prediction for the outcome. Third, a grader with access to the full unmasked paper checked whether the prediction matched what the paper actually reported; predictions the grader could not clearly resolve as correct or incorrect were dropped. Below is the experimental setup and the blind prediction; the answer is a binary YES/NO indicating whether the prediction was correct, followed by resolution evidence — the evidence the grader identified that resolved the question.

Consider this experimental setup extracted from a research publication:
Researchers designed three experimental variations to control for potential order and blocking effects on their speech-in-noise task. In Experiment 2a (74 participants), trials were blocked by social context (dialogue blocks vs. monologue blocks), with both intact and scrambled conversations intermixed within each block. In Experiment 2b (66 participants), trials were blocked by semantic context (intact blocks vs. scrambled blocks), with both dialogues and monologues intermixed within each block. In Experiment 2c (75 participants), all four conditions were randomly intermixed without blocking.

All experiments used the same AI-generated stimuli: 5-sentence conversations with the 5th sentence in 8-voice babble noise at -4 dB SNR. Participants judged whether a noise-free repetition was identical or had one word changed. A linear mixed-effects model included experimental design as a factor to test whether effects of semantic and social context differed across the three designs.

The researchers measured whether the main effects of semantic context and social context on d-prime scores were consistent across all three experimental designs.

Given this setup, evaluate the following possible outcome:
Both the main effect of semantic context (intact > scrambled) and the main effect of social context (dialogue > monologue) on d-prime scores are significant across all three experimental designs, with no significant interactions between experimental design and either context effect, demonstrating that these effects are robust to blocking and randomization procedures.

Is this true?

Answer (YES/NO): NO